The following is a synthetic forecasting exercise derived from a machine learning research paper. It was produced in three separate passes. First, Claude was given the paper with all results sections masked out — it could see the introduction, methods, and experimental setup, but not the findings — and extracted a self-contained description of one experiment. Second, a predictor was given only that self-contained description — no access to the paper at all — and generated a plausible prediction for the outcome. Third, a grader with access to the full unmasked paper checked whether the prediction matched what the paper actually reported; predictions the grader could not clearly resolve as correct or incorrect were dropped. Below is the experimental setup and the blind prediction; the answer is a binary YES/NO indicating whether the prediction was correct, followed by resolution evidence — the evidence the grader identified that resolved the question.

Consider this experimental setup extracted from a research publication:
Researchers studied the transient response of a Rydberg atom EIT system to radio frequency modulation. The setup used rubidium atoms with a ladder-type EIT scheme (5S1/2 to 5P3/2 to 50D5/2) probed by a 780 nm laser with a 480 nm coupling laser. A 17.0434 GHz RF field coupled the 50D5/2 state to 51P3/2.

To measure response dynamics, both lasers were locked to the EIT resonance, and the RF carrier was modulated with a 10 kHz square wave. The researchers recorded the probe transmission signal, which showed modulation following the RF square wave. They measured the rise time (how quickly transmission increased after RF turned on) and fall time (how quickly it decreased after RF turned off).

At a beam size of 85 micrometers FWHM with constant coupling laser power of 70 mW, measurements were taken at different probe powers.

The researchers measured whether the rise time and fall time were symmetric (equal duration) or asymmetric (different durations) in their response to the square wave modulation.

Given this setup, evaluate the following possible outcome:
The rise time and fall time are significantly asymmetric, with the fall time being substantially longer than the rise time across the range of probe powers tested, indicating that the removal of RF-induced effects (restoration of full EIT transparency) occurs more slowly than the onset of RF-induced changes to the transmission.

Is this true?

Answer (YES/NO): YES